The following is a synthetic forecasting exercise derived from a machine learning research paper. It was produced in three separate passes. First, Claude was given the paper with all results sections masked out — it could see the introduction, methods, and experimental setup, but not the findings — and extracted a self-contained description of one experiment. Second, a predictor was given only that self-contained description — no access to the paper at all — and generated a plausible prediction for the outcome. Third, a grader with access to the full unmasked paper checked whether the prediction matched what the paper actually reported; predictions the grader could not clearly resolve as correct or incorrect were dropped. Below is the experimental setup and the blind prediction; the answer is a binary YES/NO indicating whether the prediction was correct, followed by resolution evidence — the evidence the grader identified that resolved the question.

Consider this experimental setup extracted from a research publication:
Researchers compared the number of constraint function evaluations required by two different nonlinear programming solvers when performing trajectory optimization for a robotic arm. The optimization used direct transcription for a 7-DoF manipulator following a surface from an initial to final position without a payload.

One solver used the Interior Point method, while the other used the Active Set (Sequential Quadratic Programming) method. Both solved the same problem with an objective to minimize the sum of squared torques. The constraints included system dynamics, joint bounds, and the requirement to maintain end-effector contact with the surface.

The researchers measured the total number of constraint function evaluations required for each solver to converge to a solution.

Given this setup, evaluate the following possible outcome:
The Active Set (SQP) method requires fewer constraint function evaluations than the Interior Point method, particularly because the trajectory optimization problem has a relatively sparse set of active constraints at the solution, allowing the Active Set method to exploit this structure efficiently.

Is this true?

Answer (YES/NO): NO